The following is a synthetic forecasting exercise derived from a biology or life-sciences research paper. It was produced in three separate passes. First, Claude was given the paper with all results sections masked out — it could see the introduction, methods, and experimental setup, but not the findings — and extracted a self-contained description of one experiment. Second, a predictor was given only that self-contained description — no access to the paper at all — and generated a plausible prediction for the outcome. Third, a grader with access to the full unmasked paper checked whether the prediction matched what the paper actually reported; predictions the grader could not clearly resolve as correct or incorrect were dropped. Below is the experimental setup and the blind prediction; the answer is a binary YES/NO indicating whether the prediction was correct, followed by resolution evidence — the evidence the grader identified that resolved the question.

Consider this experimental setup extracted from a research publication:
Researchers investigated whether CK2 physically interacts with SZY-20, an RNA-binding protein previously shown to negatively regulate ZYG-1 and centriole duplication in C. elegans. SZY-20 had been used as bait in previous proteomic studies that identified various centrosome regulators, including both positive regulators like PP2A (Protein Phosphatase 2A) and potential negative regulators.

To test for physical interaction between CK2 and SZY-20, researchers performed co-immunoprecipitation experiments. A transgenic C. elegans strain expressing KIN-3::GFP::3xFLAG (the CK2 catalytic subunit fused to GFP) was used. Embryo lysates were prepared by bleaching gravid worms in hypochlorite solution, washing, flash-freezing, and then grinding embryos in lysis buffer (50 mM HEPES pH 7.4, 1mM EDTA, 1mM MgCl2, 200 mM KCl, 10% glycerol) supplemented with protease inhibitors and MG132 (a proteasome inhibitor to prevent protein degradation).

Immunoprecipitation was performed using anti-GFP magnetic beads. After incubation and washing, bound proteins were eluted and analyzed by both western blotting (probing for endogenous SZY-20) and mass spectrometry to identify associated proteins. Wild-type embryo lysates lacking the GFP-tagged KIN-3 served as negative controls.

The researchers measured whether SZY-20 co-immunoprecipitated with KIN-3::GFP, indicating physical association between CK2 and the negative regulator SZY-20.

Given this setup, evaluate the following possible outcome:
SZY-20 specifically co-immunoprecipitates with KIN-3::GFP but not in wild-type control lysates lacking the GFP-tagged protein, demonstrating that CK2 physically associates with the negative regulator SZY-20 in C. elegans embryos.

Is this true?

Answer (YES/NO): YES